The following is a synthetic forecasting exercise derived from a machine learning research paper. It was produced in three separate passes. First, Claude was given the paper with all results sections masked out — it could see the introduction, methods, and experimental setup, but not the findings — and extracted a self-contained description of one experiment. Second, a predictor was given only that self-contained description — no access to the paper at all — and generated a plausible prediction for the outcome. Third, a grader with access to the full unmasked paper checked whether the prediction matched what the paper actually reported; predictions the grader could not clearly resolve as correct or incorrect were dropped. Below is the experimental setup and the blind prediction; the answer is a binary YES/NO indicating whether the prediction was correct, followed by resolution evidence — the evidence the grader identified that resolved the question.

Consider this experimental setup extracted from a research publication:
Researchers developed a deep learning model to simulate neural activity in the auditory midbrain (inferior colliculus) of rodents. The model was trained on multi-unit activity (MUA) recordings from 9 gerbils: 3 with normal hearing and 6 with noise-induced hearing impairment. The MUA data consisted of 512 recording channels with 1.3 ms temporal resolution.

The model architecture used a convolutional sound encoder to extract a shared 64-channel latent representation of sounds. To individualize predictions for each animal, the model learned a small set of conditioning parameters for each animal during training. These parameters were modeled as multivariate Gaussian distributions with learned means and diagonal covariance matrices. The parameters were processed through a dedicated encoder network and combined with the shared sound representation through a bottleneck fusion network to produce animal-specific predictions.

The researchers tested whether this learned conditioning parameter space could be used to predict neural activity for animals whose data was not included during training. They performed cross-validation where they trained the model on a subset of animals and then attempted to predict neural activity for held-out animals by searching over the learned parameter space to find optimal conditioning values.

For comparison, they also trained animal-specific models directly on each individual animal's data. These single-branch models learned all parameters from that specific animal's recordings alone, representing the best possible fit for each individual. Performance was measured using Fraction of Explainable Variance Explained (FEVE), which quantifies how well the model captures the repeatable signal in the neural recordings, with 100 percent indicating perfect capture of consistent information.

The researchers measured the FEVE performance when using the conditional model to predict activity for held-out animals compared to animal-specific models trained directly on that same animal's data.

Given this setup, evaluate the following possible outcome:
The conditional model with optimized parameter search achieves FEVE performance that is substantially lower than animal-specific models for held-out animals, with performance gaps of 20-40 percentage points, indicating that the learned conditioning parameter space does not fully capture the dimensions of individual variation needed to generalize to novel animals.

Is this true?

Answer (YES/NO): NO